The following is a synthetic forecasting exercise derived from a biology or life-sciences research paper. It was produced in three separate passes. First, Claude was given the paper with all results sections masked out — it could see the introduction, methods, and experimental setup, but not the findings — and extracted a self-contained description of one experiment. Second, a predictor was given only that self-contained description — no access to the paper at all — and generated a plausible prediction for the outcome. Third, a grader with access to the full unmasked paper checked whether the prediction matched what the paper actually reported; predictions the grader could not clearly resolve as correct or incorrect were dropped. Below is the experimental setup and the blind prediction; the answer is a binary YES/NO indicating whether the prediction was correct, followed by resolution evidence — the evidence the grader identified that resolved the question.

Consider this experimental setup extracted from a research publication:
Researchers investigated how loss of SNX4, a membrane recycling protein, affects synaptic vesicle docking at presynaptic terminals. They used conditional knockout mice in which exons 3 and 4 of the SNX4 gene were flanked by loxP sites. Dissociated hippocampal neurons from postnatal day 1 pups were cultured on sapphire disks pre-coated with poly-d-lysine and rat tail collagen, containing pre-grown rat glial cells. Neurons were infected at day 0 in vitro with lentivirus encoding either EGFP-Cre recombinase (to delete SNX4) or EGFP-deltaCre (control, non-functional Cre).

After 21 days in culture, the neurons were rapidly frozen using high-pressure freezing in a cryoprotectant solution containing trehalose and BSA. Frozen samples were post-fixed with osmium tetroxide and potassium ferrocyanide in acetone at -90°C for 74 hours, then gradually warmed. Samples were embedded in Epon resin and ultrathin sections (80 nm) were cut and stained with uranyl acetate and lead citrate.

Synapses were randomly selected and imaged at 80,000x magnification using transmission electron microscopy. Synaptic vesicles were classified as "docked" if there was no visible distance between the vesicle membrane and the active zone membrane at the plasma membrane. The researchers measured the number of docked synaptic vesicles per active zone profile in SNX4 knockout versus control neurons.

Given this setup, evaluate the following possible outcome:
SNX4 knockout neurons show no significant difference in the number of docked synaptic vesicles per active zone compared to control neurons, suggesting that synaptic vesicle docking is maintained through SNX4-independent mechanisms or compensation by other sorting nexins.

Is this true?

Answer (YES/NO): NO